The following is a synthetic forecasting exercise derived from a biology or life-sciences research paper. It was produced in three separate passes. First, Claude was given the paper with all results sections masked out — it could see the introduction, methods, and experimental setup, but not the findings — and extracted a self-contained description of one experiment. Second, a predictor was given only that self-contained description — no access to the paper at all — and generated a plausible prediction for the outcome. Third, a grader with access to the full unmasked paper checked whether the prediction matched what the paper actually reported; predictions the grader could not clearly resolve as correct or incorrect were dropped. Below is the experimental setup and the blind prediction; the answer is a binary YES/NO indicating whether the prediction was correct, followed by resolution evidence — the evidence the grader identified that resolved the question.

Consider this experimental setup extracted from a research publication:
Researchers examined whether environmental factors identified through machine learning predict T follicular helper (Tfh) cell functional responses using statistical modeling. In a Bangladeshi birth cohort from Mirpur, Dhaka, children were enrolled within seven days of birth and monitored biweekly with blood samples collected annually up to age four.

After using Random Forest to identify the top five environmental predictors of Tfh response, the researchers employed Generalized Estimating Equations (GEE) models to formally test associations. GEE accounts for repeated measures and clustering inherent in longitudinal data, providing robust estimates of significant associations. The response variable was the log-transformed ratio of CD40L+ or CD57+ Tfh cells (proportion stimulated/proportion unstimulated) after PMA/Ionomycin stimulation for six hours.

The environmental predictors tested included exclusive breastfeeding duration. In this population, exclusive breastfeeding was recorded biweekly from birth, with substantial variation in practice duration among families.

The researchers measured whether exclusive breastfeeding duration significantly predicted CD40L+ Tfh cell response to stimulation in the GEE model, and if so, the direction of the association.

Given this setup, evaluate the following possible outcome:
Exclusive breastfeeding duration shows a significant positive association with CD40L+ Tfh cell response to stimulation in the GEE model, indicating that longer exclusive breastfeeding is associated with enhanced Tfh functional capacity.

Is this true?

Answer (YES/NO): YES